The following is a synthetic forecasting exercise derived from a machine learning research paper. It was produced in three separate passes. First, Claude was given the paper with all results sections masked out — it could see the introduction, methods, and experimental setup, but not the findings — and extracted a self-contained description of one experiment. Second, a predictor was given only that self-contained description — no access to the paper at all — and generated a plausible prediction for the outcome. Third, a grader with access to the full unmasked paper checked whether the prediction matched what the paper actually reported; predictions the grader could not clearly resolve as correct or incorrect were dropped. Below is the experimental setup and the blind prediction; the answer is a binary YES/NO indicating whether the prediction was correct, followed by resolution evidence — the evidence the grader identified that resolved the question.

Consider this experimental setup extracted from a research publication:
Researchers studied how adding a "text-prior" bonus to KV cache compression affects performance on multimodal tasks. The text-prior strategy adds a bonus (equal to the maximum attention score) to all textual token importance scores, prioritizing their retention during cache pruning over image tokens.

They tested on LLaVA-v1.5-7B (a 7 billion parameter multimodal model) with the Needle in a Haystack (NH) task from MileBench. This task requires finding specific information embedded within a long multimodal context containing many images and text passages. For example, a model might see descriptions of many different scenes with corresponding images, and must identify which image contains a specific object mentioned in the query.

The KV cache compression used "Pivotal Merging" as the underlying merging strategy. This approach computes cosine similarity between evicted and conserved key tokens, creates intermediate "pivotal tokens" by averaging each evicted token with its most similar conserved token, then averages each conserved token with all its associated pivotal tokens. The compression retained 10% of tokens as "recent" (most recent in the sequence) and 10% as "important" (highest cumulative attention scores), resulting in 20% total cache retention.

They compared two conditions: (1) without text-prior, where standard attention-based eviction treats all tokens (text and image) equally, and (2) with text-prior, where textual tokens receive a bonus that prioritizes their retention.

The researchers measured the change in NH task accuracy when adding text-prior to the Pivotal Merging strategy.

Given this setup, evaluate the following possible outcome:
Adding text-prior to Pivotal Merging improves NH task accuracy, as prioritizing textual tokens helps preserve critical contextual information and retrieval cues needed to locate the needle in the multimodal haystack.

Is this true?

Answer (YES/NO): YES